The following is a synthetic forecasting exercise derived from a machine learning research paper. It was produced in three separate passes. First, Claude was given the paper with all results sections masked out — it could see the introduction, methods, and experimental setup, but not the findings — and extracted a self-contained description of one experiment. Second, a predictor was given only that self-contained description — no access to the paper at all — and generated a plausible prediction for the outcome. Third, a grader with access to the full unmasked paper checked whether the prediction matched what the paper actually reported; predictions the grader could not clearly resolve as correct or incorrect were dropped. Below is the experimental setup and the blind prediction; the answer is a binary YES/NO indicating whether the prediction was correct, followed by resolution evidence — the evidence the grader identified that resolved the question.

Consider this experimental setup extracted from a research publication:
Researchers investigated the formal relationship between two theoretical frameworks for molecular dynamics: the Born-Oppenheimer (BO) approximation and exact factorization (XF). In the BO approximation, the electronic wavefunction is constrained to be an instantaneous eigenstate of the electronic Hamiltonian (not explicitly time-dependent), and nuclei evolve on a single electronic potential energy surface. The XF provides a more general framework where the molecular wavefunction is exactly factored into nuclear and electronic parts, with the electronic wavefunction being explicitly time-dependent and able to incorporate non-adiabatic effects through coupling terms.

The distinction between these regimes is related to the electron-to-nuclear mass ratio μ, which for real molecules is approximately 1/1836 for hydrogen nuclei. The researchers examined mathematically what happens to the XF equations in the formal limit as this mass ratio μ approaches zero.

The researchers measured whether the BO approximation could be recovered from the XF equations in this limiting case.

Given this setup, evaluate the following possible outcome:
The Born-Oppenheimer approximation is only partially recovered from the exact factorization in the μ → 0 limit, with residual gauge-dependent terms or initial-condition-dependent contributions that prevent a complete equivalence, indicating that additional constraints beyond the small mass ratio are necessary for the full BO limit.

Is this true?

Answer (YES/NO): NO